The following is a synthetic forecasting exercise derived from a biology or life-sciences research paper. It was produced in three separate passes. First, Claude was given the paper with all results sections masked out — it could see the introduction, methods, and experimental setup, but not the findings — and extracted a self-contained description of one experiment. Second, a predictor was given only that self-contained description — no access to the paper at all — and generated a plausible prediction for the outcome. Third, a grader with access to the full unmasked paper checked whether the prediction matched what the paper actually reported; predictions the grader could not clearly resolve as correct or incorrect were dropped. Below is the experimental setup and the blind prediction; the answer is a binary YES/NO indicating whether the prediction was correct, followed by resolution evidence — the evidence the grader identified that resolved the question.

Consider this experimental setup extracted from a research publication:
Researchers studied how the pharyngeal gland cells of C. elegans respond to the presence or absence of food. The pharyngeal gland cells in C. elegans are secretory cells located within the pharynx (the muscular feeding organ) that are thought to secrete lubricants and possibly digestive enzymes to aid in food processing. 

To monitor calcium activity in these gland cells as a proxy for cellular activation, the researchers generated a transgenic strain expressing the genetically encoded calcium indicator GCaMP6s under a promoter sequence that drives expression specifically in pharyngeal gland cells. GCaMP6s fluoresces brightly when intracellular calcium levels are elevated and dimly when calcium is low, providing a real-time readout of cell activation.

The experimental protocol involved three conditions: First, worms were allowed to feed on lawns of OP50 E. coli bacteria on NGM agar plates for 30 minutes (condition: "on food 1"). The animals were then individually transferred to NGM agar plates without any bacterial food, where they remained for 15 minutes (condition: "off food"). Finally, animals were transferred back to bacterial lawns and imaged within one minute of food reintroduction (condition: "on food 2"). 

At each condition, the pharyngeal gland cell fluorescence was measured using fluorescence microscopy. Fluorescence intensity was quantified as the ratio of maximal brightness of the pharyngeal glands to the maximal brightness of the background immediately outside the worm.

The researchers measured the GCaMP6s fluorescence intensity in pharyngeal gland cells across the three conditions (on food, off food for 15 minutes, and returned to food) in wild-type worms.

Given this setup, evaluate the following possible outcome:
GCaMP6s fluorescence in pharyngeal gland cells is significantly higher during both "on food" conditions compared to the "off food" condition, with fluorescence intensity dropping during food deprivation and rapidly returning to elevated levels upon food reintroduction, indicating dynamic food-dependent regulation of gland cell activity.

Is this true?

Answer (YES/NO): NO